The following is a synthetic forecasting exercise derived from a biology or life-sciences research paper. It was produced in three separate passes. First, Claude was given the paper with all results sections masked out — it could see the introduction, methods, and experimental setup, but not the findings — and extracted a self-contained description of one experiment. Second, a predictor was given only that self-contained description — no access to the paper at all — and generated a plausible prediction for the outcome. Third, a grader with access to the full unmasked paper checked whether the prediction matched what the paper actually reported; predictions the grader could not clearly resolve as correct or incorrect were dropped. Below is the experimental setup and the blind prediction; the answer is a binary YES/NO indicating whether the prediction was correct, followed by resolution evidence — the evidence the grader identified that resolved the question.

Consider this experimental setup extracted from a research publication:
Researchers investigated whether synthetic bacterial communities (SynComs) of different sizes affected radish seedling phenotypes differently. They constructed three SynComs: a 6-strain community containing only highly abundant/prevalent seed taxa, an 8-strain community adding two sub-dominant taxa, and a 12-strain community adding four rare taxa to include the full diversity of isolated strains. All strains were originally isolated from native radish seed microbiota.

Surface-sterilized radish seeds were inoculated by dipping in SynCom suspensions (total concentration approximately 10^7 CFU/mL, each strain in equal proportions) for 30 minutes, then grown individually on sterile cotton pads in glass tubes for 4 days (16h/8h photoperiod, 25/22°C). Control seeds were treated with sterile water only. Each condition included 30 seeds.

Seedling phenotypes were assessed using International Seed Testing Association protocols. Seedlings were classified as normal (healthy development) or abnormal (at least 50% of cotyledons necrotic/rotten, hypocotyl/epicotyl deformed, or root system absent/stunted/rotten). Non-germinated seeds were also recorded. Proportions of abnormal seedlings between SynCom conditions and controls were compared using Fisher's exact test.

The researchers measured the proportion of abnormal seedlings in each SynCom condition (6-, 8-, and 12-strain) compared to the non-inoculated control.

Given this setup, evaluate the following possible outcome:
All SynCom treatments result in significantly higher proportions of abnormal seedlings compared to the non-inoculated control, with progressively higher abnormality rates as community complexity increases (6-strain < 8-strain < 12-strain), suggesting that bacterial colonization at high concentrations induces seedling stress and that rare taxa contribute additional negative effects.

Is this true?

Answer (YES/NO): NO